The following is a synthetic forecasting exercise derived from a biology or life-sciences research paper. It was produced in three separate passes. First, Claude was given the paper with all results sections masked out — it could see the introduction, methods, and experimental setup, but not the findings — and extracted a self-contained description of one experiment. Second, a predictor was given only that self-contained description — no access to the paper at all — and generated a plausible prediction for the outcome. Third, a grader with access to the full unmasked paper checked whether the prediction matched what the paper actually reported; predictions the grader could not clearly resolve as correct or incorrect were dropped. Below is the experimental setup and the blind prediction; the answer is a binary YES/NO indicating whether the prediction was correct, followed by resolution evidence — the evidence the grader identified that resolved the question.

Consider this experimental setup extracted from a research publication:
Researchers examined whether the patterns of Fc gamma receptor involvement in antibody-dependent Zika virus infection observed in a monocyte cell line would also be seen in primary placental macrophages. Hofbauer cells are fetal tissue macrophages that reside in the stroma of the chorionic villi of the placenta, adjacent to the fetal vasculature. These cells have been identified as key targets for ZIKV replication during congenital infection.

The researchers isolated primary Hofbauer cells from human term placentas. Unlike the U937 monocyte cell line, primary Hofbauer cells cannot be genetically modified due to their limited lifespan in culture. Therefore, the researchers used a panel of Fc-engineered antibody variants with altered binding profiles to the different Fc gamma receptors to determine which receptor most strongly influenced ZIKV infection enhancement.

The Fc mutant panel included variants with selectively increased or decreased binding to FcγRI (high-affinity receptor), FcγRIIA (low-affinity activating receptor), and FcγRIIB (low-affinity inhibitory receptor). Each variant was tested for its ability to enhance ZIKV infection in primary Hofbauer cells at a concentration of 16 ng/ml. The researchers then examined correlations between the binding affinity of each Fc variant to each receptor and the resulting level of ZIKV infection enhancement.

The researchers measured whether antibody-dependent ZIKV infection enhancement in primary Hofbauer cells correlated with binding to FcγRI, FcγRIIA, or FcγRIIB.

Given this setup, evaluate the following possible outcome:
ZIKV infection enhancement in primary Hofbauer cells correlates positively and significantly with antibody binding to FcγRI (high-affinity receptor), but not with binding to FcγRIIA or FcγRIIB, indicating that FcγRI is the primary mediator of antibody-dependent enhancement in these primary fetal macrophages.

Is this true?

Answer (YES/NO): YES